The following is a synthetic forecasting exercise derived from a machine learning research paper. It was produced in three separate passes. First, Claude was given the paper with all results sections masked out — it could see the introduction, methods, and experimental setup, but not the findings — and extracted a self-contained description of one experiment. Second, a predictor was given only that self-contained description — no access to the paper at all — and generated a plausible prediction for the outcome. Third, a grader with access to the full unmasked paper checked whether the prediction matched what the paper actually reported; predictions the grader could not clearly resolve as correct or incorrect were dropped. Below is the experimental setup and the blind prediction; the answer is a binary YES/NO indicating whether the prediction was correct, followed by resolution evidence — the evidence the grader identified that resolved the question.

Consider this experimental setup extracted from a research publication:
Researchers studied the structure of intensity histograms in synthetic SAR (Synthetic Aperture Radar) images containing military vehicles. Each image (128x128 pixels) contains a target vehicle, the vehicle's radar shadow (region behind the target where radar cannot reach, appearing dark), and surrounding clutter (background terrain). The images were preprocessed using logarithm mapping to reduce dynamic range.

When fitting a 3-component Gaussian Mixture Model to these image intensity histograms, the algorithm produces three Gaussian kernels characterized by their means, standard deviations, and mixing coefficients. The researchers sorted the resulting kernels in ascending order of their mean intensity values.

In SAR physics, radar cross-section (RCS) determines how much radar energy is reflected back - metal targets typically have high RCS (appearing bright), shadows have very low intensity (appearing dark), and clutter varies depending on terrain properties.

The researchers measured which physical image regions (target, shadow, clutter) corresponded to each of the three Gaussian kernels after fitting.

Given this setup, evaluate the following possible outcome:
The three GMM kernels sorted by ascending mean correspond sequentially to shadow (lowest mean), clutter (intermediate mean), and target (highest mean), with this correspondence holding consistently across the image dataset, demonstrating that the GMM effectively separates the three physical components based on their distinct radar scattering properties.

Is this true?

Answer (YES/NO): NO